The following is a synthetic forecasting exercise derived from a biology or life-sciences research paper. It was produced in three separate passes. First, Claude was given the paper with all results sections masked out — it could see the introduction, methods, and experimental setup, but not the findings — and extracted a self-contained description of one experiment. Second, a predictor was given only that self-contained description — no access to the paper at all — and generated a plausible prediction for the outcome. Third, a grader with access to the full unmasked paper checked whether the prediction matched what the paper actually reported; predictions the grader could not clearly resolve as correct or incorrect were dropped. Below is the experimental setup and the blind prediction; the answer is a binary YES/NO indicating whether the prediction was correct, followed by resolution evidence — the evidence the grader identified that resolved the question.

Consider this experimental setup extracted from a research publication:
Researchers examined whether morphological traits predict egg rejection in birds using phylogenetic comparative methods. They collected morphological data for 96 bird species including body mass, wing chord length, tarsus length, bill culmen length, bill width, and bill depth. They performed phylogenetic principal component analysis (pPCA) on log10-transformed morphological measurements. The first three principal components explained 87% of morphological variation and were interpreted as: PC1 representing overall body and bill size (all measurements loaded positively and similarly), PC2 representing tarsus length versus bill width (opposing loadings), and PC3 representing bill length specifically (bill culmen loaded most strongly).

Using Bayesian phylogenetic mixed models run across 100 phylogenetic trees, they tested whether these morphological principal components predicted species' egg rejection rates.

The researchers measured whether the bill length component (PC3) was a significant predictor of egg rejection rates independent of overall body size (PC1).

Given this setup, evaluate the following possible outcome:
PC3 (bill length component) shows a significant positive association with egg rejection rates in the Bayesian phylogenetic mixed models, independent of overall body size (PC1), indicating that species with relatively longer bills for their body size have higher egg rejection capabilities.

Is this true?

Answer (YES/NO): NO